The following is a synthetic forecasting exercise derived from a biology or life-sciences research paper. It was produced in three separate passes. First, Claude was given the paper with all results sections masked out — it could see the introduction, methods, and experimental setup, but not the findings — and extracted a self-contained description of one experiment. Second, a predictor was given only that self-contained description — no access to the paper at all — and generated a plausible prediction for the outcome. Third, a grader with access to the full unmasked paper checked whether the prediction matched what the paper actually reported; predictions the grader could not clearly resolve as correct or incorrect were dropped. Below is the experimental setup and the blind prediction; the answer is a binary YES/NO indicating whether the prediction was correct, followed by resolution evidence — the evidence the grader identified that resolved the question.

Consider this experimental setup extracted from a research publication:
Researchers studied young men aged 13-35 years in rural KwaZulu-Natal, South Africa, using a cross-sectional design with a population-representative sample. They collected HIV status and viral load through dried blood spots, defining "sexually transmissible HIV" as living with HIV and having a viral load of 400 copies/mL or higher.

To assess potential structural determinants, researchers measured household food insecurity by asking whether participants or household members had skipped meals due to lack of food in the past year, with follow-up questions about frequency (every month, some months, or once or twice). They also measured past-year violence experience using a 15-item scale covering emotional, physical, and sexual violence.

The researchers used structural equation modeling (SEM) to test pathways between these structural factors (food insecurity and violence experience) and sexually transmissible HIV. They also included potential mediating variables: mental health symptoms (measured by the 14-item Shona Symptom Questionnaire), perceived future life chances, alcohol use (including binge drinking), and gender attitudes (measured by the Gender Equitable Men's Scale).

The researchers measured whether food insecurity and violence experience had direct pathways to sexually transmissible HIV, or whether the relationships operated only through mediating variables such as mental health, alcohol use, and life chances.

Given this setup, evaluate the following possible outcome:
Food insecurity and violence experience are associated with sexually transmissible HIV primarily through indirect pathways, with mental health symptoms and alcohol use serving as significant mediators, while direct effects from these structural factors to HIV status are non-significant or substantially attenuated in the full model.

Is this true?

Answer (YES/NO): YES